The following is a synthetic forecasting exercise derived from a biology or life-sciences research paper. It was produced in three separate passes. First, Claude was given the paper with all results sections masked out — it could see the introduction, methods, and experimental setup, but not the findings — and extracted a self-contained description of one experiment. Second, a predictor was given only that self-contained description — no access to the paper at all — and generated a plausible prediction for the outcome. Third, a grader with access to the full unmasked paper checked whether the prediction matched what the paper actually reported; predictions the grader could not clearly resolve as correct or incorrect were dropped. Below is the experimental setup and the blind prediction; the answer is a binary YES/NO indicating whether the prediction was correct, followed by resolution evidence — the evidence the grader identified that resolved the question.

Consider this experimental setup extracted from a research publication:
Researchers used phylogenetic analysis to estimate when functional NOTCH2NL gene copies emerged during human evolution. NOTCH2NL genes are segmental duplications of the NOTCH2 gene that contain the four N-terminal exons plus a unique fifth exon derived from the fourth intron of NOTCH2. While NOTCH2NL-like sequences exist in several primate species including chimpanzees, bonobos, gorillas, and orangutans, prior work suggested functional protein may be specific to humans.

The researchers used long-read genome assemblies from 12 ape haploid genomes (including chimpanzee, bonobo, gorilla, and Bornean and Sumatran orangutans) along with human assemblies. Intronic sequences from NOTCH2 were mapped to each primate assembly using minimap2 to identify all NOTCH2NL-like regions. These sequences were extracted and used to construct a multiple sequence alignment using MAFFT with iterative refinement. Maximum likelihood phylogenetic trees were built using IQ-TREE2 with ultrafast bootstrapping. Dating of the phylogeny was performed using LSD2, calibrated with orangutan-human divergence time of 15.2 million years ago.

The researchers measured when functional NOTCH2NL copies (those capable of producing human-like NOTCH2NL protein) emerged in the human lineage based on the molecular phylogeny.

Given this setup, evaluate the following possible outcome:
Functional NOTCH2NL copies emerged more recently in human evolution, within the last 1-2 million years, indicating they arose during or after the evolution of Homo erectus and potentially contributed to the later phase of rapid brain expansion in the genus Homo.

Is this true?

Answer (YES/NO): NO